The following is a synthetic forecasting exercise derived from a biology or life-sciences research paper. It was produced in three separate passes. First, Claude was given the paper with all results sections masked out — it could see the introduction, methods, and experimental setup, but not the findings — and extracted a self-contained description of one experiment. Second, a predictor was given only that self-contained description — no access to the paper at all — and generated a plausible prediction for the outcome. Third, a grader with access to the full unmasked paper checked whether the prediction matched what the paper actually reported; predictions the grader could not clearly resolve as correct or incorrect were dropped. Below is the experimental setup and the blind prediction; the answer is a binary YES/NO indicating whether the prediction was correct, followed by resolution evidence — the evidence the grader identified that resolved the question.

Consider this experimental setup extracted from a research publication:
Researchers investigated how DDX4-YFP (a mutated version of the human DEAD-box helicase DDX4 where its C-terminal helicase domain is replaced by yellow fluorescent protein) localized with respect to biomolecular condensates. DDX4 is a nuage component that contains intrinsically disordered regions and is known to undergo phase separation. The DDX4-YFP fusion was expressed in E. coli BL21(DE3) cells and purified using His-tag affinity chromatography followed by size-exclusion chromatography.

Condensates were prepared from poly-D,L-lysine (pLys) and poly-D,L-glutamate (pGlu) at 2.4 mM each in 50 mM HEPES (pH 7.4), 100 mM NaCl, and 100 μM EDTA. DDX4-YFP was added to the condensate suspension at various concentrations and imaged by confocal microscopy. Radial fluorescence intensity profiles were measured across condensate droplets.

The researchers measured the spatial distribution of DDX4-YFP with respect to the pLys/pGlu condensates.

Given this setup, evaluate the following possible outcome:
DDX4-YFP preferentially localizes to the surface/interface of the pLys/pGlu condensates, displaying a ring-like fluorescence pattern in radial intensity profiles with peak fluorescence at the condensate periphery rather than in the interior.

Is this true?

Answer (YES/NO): YES